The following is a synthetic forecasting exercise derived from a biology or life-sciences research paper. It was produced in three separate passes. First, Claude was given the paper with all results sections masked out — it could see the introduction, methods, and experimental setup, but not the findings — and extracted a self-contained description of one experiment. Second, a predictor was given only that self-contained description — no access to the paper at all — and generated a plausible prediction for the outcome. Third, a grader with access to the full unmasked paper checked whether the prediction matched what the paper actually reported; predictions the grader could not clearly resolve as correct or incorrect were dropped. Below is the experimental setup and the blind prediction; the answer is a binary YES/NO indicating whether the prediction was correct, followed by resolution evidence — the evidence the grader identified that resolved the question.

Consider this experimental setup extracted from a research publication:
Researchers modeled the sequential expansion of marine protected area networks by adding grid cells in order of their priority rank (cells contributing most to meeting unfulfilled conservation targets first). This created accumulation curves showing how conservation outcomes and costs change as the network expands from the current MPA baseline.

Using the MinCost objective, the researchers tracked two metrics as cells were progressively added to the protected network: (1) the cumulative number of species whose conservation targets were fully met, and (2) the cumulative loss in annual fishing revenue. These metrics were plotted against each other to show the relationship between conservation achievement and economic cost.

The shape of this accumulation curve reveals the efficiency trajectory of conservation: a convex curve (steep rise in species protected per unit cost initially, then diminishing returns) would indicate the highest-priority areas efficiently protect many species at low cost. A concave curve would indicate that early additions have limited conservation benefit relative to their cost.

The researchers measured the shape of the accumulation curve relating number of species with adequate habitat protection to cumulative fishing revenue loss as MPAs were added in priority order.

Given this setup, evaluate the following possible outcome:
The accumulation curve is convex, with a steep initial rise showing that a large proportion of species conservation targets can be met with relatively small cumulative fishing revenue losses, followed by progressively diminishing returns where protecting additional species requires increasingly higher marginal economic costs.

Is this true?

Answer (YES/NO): YES